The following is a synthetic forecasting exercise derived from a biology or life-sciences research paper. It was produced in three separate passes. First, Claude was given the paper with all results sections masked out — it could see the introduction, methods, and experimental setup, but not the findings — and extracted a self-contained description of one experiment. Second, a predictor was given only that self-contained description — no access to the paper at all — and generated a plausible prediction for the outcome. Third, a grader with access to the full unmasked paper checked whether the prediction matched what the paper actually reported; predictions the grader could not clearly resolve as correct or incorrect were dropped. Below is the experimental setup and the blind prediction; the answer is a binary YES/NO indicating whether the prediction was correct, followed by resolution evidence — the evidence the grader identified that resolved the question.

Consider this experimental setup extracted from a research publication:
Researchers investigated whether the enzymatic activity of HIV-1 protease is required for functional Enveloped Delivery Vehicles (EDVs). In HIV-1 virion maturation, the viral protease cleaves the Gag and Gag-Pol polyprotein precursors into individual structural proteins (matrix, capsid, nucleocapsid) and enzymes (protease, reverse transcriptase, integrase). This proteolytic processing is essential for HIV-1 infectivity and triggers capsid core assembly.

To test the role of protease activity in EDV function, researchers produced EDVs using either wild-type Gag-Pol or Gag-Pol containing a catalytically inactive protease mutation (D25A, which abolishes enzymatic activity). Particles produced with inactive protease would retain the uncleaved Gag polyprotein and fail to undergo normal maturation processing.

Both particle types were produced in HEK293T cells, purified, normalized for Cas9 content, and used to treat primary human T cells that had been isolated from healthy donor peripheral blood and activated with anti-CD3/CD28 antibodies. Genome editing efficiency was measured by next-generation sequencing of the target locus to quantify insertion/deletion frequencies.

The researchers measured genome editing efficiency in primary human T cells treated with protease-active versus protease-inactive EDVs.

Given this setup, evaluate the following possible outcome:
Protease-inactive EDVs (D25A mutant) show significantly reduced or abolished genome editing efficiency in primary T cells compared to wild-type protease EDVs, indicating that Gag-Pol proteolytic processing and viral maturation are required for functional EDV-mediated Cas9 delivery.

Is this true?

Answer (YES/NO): NO